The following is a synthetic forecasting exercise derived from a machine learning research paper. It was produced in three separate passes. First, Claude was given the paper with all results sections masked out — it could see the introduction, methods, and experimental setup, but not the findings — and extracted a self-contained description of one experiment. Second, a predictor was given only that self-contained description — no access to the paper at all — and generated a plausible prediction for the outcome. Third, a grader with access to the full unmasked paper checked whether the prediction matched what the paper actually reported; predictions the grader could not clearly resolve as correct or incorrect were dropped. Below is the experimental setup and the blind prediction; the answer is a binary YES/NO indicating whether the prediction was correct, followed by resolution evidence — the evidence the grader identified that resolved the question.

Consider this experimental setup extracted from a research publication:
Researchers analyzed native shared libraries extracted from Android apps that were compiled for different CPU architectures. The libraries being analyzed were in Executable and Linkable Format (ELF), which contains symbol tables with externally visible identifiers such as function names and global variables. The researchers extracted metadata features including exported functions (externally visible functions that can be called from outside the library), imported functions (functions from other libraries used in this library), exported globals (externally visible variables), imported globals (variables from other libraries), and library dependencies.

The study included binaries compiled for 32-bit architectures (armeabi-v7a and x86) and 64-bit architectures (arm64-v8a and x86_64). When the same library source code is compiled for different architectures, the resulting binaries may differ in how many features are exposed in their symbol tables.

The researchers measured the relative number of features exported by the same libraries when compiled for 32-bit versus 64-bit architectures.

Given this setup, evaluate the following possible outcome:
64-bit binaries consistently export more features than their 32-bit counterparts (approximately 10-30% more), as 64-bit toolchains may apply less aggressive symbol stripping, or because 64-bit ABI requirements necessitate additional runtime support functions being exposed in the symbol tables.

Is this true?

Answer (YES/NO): NO